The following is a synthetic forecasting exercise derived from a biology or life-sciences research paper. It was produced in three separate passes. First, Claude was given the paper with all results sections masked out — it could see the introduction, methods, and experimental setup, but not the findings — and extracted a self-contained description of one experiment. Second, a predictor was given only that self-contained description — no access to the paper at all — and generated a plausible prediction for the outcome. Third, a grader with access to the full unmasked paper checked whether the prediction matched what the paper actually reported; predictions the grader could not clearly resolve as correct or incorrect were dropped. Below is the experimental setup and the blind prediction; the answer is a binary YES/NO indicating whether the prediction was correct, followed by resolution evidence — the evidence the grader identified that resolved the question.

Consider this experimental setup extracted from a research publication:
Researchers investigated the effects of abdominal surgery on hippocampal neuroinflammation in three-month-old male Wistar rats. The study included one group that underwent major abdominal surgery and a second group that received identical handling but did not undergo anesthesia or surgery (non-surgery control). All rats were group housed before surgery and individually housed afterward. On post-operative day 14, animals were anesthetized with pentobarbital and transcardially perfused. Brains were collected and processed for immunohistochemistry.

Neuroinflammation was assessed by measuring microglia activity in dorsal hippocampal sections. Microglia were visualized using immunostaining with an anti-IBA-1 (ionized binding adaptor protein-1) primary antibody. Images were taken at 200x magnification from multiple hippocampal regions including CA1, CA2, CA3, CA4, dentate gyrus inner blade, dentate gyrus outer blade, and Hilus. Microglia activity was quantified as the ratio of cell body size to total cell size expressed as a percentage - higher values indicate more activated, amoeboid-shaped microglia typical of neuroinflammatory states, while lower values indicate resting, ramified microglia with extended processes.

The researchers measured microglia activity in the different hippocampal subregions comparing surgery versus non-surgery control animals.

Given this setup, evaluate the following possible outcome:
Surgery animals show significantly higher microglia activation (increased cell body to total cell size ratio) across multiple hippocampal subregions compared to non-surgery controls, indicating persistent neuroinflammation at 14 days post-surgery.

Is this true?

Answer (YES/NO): NO